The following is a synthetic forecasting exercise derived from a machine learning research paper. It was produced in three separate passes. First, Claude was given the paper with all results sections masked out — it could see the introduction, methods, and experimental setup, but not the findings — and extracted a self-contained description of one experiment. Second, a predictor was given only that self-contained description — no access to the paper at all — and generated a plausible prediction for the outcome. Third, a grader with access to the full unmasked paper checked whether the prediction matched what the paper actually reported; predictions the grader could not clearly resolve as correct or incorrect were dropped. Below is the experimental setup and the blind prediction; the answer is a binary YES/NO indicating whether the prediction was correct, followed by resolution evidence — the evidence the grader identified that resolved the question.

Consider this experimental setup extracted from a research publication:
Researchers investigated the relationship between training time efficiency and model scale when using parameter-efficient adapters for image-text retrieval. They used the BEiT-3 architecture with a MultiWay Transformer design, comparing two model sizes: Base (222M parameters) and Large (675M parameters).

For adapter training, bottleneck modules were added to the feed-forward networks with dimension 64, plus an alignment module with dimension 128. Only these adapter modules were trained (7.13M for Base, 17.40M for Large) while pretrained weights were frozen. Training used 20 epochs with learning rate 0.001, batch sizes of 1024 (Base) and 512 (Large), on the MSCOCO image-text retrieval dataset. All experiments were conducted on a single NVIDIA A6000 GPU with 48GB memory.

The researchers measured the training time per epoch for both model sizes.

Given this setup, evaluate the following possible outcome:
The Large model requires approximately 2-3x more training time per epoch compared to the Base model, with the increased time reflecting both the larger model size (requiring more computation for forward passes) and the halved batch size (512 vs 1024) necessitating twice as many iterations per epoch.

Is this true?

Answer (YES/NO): NO